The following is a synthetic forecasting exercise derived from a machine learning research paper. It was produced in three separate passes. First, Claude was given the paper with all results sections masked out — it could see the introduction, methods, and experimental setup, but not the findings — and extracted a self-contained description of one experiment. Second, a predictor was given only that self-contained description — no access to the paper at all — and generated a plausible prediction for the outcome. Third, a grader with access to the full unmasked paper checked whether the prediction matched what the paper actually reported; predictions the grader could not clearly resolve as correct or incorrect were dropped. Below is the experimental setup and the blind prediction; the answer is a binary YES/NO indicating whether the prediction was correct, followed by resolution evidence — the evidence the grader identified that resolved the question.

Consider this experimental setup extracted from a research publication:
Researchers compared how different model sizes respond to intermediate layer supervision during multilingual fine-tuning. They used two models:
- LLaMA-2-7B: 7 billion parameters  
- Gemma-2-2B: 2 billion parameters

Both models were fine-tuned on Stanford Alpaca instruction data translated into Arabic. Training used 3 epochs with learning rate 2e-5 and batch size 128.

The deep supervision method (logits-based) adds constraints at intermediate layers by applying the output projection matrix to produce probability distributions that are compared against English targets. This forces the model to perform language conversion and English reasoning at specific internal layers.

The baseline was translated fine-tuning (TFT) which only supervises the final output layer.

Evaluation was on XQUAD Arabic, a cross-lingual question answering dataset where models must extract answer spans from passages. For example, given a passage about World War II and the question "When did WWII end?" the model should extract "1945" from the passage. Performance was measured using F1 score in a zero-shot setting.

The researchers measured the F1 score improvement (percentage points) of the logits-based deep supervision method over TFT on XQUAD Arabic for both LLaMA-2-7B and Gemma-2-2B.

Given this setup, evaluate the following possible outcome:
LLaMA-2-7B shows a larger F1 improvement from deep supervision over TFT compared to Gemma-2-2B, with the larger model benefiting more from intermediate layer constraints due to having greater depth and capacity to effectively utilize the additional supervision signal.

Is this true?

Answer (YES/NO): YES